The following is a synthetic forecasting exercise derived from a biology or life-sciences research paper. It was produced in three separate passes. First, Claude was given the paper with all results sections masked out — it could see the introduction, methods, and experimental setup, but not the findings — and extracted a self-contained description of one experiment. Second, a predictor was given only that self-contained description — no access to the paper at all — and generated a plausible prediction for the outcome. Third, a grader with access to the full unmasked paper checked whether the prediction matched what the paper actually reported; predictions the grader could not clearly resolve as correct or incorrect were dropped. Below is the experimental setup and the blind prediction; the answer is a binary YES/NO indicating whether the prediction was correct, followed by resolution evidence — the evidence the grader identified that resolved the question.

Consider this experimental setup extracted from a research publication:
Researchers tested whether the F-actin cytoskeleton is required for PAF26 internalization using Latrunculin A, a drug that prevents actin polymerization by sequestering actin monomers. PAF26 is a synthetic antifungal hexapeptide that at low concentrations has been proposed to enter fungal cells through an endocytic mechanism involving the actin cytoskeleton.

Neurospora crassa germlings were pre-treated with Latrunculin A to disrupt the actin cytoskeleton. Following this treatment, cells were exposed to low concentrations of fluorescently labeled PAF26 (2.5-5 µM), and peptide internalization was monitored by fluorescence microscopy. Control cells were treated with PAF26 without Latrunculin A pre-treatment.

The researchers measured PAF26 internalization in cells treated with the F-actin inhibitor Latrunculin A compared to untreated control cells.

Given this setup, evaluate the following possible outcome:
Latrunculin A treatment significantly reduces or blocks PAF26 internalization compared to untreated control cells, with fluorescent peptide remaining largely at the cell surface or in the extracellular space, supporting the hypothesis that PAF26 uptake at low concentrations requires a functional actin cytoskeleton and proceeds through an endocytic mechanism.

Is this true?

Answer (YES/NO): YES